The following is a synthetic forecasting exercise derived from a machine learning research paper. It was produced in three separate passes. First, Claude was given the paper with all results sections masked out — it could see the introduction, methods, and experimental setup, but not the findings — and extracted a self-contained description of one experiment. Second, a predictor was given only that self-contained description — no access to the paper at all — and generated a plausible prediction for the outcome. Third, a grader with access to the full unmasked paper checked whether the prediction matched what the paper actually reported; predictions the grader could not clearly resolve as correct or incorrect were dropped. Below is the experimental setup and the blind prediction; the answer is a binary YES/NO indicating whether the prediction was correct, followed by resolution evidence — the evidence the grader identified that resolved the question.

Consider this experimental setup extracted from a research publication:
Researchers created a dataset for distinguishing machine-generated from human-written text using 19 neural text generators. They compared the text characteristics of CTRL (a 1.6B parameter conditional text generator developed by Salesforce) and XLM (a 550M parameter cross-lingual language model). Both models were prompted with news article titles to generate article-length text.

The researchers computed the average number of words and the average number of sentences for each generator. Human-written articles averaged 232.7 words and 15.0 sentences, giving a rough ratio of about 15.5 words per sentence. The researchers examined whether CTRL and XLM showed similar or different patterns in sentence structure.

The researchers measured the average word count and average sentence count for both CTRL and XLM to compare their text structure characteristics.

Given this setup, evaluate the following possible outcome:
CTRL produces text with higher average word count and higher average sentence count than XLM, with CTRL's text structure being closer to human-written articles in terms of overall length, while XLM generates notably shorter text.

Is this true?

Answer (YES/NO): NO